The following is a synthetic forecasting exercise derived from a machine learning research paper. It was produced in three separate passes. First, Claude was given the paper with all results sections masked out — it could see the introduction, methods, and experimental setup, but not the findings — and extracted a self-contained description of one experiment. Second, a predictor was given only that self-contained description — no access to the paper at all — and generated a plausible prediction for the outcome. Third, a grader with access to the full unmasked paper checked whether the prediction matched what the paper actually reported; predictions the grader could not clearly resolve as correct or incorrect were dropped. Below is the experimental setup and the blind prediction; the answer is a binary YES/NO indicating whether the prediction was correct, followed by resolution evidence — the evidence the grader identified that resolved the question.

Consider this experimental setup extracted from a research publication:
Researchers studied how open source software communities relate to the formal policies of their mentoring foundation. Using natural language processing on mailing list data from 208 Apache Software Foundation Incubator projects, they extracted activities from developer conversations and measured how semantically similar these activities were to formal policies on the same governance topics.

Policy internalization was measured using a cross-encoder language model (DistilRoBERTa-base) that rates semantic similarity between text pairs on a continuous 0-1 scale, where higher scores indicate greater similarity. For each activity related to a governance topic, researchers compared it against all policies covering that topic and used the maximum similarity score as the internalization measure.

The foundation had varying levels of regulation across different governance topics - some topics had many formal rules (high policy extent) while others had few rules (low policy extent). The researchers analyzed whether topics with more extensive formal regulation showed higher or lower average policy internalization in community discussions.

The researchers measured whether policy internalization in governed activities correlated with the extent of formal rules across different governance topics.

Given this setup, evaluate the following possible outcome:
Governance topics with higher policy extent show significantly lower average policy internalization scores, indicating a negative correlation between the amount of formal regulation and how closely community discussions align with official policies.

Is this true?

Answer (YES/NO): NO